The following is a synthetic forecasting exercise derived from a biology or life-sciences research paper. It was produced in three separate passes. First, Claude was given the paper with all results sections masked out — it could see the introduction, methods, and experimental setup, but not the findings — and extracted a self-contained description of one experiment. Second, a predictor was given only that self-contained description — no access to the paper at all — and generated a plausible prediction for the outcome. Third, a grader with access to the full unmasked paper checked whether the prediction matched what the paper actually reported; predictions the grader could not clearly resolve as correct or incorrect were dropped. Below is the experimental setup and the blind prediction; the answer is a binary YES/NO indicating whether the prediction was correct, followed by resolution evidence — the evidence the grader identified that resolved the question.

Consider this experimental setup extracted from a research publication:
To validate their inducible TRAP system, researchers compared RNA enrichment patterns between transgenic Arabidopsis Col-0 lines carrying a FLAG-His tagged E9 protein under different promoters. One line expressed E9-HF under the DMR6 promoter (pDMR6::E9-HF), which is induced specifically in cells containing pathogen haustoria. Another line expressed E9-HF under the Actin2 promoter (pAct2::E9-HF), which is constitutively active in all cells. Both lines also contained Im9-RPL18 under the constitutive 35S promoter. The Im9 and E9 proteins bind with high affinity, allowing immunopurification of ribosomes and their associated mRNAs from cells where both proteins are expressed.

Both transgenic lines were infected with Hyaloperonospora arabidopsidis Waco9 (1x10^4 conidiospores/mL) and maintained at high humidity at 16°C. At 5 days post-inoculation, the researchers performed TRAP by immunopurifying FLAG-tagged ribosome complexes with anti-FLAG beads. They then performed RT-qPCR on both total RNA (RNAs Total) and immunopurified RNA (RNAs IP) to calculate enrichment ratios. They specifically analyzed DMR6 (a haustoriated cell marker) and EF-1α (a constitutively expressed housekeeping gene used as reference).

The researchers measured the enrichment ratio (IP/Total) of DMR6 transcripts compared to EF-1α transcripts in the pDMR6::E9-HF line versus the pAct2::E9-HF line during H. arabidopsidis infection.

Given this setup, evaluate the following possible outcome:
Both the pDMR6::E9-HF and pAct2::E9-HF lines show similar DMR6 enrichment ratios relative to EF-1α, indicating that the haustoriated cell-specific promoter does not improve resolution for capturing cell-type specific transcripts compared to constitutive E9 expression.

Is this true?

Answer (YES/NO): NO